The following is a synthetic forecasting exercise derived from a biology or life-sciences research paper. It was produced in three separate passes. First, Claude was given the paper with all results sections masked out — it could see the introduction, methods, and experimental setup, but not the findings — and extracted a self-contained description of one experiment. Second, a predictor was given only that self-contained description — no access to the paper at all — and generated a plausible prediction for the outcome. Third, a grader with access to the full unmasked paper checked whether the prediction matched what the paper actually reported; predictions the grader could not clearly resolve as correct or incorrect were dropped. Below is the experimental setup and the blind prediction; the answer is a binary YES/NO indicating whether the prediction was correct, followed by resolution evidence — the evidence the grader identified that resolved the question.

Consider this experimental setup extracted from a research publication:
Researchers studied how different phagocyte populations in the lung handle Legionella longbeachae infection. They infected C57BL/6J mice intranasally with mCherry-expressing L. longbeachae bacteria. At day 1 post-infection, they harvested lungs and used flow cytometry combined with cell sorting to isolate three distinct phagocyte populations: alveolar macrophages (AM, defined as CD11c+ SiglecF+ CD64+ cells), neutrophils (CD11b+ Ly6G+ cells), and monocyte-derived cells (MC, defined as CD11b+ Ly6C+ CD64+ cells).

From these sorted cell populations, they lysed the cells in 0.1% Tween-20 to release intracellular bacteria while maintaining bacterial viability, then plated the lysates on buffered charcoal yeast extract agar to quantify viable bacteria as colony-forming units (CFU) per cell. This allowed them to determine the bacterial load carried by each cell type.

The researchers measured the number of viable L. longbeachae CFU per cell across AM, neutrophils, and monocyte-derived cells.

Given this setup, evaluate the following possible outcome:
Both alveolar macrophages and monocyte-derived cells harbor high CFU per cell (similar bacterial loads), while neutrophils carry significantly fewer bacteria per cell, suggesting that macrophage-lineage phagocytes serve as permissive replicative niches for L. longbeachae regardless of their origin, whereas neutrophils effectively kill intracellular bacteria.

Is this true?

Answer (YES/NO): NO